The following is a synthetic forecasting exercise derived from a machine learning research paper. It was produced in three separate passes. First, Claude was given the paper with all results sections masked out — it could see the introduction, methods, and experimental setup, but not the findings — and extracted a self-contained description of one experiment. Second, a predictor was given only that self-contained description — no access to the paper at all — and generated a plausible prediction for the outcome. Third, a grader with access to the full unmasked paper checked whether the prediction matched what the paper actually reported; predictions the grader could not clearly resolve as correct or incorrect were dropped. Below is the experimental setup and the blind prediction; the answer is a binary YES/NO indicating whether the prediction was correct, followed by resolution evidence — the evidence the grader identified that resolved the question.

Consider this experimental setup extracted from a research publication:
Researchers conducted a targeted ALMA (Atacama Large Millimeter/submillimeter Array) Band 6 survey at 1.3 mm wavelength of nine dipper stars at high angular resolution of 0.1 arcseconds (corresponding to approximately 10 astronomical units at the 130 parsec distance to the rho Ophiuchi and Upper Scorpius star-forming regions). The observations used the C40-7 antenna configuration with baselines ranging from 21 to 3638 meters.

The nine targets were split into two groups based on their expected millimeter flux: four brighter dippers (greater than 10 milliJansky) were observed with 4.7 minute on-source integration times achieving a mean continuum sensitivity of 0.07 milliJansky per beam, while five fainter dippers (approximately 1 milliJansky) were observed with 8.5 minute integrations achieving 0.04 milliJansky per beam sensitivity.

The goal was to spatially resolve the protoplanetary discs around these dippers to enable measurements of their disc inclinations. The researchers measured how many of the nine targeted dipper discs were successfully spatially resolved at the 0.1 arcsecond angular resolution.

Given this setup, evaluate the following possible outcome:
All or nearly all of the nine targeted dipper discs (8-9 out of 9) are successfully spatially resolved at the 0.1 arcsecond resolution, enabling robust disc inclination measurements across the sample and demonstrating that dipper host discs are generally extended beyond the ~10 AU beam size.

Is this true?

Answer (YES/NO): NO